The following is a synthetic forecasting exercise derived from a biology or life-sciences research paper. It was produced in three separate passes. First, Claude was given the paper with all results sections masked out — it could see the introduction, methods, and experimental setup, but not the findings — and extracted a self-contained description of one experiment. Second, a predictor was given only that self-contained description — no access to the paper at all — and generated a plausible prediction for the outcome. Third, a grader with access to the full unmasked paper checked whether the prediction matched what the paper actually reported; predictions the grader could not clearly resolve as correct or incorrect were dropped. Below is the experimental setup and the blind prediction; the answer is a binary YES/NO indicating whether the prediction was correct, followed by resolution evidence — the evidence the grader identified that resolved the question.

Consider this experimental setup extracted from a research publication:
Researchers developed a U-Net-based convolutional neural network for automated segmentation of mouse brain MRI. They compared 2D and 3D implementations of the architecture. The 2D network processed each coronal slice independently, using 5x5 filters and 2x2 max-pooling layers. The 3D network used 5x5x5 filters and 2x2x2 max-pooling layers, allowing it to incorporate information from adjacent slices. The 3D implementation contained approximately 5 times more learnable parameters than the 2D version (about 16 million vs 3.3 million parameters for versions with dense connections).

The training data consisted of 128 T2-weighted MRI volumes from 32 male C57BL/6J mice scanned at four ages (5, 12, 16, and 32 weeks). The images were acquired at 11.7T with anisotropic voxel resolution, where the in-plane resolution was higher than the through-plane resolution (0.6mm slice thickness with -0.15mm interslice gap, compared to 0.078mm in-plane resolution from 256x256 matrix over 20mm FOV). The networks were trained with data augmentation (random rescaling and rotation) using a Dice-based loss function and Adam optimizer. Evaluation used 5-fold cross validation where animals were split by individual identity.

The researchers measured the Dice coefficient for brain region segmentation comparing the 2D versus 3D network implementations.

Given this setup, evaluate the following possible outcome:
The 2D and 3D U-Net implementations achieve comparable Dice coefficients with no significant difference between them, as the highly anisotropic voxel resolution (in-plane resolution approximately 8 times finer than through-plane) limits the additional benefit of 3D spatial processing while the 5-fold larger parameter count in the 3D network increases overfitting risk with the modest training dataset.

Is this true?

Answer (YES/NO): NO